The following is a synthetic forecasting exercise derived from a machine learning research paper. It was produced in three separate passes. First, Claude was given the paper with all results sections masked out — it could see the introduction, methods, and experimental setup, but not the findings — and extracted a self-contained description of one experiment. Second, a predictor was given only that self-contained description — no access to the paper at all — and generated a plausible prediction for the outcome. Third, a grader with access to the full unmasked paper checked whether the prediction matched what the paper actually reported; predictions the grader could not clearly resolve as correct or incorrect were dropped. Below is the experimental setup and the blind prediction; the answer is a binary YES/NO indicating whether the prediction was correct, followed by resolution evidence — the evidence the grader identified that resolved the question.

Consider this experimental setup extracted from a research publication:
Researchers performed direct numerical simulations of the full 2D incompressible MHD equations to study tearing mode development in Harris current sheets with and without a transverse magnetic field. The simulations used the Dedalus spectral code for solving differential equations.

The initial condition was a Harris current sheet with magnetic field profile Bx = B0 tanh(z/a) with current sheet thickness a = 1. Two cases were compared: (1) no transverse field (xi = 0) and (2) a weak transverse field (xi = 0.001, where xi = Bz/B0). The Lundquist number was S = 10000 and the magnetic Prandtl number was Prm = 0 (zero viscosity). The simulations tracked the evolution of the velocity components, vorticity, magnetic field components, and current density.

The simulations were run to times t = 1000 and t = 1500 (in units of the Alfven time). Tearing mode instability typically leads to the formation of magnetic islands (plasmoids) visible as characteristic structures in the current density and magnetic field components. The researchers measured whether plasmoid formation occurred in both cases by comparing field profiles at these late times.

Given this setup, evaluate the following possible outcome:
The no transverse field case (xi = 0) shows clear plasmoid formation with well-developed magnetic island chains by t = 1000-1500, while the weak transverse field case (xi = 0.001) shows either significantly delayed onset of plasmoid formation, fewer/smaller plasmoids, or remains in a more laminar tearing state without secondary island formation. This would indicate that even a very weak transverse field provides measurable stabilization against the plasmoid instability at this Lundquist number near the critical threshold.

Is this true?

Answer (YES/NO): YES